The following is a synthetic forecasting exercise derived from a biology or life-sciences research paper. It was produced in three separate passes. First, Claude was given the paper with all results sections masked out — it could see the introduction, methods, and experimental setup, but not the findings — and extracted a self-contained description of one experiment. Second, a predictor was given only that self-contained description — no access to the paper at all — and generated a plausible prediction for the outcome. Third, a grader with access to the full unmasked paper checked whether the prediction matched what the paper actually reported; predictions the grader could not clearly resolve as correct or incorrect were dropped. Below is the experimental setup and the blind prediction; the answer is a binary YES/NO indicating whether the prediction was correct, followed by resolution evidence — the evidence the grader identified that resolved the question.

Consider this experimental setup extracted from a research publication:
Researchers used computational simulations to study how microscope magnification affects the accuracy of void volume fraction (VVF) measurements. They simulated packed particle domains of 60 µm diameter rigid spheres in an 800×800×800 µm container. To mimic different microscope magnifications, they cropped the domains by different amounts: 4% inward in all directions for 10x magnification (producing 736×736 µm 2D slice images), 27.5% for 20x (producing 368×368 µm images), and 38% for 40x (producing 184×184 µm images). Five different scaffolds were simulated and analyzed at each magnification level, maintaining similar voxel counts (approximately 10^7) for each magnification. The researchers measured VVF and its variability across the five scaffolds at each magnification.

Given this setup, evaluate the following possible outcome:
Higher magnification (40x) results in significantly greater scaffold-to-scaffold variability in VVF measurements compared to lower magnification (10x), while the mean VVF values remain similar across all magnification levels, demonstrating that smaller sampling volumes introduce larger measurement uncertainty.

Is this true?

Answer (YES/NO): NO